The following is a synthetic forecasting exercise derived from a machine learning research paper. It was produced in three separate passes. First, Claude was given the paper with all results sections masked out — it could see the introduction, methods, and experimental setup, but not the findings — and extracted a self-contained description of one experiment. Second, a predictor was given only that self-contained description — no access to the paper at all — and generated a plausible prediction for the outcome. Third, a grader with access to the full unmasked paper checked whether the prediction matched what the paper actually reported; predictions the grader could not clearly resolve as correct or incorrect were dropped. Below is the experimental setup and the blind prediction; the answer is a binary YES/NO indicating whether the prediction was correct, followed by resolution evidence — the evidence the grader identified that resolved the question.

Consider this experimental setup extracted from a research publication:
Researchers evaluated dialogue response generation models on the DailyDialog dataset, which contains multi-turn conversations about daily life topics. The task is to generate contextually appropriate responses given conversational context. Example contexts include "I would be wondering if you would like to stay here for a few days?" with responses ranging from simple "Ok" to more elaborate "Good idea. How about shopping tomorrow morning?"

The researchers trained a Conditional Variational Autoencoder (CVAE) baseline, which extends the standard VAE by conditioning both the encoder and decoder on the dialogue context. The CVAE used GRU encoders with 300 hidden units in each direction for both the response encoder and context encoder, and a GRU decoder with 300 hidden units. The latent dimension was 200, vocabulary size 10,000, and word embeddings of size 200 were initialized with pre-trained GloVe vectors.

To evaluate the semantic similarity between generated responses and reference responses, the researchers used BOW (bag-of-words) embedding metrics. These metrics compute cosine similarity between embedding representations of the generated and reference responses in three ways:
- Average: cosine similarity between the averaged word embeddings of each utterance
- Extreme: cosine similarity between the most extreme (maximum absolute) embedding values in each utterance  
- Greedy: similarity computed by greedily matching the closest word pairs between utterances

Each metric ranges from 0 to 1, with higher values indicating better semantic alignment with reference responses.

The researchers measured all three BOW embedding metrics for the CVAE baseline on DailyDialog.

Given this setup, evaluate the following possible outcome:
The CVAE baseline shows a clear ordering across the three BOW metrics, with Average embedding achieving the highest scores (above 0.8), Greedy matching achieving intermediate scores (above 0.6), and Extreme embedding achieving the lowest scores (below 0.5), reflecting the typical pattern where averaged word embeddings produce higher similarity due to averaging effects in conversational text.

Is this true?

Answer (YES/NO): NO